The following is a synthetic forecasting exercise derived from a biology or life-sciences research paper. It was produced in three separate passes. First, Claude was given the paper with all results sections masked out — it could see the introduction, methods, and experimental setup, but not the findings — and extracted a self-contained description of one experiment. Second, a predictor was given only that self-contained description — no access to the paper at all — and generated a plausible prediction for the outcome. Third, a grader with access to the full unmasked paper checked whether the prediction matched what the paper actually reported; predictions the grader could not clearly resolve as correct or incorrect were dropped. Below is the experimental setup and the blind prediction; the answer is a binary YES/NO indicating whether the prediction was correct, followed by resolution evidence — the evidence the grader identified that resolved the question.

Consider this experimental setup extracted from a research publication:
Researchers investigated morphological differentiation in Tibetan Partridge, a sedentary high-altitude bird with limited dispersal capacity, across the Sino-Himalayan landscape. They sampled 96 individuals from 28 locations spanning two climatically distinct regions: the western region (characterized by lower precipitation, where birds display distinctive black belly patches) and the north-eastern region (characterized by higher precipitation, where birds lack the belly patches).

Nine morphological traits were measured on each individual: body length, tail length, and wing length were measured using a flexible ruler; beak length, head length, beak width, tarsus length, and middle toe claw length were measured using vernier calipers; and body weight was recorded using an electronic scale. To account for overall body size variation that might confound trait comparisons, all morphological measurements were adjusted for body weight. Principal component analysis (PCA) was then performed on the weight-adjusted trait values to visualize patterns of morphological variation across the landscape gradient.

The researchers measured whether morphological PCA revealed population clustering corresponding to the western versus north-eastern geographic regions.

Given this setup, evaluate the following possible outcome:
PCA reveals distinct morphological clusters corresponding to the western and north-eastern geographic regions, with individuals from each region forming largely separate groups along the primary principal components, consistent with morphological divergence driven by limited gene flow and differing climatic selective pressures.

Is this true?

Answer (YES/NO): YES